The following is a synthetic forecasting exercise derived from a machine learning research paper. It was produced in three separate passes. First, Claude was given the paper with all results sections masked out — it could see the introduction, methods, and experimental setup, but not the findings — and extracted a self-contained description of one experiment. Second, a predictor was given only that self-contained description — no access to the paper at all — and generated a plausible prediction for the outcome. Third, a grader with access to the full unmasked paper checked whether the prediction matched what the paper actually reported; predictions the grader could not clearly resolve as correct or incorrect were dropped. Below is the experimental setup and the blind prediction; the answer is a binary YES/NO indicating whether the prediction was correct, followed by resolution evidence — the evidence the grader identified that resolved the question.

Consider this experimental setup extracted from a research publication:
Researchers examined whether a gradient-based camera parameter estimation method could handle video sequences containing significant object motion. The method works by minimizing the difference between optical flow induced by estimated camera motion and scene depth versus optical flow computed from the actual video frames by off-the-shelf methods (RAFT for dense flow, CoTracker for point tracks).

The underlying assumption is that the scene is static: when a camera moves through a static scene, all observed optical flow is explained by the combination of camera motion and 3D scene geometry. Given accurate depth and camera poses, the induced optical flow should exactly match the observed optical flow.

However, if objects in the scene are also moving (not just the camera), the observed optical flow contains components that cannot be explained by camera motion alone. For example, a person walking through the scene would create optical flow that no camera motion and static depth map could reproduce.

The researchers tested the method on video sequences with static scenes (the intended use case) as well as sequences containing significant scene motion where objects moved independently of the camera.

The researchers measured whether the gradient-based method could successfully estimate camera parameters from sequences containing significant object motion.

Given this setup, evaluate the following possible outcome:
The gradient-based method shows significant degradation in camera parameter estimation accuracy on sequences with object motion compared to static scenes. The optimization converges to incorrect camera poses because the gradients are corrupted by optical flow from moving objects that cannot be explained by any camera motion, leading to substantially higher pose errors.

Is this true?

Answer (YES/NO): YES